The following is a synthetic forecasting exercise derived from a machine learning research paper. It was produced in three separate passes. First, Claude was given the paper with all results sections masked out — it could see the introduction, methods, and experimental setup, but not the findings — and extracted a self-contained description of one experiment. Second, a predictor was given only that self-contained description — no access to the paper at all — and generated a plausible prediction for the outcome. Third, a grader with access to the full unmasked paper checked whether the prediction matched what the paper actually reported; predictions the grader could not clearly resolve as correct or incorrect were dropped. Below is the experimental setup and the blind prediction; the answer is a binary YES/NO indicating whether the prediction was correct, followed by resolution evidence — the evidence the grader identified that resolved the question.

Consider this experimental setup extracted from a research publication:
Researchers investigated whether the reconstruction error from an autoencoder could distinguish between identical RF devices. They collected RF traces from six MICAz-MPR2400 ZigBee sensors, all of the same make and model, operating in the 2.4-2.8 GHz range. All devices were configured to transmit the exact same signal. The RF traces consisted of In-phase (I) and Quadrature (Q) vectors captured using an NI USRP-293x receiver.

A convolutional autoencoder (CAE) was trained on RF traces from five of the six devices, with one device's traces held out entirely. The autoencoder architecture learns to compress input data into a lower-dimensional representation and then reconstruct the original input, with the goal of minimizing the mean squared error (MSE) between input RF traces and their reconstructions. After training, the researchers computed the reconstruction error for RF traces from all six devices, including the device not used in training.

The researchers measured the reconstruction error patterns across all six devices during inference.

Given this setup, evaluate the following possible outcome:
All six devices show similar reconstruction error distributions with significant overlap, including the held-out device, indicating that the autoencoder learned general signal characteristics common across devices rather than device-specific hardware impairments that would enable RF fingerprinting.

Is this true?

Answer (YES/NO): NO